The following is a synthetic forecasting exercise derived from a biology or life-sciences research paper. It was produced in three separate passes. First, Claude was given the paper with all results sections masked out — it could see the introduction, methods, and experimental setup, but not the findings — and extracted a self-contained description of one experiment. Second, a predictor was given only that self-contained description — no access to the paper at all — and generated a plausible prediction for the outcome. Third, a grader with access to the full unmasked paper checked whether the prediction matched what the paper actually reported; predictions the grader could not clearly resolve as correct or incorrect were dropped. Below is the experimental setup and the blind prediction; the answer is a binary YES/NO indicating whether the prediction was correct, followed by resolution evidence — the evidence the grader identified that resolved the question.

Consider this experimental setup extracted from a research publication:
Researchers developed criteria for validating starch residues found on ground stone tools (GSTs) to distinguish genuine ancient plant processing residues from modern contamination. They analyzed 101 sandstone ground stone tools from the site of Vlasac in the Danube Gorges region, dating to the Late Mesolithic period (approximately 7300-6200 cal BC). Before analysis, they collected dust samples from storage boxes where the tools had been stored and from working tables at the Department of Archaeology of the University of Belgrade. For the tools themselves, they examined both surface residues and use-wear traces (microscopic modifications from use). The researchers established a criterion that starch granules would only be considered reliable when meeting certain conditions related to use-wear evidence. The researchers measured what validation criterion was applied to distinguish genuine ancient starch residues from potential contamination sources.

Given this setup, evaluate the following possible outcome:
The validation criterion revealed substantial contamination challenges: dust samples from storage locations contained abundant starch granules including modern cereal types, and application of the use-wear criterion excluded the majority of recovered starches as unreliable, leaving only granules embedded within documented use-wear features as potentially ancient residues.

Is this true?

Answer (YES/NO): NO